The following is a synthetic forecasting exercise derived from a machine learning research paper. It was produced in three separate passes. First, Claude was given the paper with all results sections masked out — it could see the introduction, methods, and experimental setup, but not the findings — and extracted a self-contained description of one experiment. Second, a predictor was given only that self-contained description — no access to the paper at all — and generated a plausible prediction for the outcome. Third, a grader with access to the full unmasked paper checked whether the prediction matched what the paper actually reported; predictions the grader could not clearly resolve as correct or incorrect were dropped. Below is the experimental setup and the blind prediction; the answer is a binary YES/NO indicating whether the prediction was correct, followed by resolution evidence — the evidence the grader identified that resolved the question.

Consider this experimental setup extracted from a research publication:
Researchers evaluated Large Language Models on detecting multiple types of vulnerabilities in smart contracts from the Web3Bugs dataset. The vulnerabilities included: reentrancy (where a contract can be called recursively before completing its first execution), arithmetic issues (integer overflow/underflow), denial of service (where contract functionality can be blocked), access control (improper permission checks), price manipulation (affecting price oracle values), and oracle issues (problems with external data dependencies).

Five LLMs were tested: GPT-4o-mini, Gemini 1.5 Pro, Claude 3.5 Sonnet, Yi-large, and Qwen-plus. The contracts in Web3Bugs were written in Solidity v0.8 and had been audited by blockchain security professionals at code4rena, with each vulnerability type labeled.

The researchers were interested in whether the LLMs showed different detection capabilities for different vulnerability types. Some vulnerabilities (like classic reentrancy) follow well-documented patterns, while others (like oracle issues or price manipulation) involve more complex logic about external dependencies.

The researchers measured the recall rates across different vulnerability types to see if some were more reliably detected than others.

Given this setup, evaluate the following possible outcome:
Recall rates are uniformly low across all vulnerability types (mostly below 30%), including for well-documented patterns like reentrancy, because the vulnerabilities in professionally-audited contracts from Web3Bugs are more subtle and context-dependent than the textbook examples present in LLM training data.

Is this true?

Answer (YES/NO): NO